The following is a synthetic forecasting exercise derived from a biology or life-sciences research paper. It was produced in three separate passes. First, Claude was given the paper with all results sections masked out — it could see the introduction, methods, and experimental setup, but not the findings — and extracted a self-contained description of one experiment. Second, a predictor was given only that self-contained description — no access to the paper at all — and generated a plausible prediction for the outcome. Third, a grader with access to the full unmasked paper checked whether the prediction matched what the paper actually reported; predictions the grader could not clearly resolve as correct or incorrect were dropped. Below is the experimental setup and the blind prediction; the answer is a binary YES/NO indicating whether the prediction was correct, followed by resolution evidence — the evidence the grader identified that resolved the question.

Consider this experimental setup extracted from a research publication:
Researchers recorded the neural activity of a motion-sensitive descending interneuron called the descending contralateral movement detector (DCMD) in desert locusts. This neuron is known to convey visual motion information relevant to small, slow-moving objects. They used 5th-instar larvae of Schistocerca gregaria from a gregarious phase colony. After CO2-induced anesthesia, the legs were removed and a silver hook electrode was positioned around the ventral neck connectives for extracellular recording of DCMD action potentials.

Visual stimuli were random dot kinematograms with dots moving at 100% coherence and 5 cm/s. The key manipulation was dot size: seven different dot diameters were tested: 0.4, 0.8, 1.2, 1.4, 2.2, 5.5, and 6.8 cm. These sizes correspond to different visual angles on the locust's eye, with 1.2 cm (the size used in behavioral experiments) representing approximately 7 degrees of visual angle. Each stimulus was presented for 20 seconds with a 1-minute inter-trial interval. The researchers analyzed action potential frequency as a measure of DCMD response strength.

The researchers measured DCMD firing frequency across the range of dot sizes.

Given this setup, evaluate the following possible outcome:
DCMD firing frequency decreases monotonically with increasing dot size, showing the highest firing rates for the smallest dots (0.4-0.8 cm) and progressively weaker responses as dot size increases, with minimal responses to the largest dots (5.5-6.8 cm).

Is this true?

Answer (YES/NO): NO